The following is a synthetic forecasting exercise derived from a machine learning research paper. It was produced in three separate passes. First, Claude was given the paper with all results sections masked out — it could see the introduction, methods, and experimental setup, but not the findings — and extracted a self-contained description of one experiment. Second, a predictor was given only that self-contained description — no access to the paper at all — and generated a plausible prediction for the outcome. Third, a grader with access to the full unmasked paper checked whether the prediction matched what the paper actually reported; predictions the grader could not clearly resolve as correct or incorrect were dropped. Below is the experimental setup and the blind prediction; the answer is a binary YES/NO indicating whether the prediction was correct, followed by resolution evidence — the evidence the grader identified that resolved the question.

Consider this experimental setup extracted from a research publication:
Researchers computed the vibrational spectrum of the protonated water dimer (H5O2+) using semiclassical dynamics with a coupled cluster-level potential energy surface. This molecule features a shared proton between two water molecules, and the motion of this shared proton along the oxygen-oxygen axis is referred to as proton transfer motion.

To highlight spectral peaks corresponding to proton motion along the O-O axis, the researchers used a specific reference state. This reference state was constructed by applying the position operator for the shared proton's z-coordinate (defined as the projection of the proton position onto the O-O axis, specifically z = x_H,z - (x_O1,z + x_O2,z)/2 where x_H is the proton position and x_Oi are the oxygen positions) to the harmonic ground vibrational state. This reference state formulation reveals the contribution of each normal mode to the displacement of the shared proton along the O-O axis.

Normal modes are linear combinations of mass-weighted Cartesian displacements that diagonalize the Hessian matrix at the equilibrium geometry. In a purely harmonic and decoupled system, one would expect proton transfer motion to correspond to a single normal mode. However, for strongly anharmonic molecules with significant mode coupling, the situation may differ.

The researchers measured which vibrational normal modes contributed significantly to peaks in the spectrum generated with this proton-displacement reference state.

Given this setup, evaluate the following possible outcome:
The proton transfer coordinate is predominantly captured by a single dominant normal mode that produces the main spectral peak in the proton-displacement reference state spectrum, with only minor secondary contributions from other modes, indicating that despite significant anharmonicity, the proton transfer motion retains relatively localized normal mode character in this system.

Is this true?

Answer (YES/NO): NO